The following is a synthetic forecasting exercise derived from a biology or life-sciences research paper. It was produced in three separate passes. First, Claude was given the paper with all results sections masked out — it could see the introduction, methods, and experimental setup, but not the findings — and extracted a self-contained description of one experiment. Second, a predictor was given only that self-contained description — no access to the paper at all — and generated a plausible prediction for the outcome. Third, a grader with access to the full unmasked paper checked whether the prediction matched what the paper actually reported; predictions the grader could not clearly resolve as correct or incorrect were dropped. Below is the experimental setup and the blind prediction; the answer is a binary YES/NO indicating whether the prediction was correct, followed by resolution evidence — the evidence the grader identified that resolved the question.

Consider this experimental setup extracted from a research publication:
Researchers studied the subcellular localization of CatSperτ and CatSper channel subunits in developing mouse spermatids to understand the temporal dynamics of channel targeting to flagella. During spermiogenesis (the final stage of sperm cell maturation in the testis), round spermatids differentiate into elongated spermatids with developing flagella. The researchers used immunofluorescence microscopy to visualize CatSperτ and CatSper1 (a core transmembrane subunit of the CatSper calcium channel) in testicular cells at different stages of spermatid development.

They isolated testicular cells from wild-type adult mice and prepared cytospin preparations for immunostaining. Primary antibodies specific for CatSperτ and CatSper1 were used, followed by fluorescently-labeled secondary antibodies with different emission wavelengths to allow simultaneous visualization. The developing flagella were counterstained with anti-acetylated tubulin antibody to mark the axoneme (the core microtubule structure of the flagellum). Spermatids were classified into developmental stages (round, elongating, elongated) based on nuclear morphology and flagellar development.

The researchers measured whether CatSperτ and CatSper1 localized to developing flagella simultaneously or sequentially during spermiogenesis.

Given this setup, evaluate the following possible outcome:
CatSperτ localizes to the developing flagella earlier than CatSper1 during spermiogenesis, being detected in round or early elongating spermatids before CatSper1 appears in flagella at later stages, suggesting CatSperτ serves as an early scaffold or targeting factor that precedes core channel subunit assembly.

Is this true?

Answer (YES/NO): NO